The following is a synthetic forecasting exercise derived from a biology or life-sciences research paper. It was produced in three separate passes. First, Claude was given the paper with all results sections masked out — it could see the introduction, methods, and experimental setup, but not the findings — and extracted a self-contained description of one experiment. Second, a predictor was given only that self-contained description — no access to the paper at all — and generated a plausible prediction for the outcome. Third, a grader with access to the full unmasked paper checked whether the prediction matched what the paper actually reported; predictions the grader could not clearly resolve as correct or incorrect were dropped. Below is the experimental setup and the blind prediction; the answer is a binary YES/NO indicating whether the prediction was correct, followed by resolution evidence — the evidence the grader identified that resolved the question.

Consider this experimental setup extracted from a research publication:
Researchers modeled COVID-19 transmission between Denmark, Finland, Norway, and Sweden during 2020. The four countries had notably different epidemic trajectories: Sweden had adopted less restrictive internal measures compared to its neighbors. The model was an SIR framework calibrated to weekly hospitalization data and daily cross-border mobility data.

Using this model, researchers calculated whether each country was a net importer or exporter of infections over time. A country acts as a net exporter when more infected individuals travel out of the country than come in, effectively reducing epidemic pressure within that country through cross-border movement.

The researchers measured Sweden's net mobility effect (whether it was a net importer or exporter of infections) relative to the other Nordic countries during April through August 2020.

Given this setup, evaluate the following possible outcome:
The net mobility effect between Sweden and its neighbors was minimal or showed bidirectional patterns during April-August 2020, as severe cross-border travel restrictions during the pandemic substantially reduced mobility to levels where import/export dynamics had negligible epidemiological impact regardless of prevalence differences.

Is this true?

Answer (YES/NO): NO